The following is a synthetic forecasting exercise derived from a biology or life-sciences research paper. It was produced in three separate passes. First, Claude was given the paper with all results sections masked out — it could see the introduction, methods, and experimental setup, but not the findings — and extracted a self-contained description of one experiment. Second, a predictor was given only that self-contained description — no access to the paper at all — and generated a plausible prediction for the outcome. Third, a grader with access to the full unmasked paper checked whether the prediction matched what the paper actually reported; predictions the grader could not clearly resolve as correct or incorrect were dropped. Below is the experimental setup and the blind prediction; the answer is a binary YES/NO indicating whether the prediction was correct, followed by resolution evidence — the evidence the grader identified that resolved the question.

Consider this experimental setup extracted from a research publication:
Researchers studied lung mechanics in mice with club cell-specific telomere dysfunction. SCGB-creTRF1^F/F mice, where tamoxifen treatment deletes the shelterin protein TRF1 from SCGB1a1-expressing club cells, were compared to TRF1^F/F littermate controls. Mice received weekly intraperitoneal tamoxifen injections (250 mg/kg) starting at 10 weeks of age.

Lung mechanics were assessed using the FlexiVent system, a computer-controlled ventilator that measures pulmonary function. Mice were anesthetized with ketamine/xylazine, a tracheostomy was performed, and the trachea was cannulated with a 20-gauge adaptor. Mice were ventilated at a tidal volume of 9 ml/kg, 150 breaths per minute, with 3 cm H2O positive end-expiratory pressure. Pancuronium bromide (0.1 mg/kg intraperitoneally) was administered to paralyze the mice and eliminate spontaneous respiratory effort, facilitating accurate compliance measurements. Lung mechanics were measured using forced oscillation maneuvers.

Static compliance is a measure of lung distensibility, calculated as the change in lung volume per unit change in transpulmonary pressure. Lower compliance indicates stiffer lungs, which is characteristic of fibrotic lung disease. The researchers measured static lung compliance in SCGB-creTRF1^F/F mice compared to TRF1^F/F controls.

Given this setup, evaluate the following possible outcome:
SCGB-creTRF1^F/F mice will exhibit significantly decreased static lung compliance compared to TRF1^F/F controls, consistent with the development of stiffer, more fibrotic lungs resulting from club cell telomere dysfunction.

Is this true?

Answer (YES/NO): YES